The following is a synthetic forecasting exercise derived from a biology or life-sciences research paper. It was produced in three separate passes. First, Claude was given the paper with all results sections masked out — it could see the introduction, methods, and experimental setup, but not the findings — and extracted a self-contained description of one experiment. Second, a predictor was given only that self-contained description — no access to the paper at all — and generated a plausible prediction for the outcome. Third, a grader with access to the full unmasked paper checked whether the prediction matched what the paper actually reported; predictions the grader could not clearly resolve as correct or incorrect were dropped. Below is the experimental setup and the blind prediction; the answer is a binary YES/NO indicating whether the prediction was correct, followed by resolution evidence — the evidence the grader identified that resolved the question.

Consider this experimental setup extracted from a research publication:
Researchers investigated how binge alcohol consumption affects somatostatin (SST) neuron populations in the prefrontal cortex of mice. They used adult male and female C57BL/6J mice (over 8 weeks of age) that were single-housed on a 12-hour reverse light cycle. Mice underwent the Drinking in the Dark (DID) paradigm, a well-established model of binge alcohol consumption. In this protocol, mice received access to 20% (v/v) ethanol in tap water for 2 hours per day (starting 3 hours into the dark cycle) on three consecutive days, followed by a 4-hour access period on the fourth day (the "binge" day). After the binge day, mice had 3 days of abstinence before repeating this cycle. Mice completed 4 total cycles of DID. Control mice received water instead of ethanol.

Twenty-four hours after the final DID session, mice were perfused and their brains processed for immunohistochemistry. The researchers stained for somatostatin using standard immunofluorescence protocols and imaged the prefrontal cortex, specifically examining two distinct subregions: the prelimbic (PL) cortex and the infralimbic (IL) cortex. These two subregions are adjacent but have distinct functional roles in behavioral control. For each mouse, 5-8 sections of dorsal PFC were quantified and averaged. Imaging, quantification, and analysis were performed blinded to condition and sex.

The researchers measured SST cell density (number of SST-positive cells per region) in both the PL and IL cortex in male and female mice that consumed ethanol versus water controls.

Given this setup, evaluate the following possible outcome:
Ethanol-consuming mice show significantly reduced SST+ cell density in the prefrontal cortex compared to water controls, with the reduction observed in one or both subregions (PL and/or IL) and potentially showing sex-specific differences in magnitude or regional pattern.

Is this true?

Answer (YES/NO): NO